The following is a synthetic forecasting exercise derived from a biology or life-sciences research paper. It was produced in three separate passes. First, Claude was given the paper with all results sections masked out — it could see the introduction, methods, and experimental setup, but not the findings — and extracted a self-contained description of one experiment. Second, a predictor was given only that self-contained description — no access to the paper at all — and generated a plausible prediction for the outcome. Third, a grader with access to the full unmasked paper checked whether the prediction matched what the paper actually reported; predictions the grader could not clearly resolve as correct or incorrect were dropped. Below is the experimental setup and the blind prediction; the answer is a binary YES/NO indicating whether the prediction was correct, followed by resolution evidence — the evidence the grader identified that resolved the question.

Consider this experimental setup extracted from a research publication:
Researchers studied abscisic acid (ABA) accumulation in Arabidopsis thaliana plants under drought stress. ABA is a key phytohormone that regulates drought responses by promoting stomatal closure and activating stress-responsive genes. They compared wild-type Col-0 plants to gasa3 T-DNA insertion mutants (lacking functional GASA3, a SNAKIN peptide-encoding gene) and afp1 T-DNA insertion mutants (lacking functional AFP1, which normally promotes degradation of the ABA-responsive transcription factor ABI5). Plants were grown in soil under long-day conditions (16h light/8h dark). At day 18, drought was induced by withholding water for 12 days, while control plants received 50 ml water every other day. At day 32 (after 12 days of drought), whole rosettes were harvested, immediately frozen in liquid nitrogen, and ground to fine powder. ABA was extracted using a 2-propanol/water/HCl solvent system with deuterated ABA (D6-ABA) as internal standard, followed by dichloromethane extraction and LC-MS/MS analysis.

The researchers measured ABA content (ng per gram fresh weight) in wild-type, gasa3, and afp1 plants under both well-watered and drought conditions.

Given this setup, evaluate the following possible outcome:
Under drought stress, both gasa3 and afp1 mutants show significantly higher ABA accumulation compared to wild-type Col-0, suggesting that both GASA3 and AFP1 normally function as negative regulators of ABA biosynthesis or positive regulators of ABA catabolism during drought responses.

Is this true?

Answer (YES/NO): YES